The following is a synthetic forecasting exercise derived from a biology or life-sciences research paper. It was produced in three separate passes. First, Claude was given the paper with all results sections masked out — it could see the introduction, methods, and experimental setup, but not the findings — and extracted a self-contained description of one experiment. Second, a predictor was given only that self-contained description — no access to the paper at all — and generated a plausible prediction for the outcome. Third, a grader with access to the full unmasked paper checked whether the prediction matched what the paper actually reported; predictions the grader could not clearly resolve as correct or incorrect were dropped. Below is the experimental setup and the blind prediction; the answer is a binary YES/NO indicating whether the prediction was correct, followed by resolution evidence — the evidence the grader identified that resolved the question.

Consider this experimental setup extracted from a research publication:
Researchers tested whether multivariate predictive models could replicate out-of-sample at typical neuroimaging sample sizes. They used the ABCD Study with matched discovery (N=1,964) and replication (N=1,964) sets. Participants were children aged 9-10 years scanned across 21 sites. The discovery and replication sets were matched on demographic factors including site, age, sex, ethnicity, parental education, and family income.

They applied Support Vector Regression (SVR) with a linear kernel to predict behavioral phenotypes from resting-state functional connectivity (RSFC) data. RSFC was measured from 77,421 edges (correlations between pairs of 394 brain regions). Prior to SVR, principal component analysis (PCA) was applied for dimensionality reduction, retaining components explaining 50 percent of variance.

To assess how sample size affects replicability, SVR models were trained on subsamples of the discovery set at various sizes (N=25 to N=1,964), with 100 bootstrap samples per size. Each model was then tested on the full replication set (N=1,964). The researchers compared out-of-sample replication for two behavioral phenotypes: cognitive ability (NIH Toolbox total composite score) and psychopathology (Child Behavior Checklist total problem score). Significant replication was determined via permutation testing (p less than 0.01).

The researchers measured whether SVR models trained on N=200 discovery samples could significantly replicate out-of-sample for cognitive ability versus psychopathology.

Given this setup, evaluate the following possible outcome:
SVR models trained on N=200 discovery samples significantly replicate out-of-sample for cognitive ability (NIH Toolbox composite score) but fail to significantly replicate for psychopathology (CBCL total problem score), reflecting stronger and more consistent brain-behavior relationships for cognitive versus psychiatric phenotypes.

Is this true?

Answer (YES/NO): YES